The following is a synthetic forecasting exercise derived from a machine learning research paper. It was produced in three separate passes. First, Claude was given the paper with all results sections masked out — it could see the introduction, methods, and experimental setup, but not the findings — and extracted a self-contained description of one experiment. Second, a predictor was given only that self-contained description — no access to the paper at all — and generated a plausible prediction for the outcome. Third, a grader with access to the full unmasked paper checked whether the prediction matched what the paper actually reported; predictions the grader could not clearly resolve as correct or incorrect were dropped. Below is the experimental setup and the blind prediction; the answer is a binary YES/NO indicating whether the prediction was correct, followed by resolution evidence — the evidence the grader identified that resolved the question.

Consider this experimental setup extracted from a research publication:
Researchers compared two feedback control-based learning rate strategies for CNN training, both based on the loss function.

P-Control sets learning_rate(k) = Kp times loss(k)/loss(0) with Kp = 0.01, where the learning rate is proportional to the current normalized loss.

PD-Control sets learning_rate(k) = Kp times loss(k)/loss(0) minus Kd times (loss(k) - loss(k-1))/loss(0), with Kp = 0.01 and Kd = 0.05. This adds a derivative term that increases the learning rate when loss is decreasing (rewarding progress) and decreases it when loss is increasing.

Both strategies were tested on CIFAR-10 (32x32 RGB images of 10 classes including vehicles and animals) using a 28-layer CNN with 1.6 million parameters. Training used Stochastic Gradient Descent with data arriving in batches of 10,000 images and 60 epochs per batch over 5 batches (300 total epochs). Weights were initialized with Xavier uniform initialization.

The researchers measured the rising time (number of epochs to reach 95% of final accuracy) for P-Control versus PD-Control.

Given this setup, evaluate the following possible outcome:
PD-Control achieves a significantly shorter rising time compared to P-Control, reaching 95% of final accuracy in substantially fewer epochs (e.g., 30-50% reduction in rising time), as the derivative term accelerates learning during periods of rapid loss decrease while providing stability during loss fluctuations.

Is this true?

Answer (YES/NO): NO